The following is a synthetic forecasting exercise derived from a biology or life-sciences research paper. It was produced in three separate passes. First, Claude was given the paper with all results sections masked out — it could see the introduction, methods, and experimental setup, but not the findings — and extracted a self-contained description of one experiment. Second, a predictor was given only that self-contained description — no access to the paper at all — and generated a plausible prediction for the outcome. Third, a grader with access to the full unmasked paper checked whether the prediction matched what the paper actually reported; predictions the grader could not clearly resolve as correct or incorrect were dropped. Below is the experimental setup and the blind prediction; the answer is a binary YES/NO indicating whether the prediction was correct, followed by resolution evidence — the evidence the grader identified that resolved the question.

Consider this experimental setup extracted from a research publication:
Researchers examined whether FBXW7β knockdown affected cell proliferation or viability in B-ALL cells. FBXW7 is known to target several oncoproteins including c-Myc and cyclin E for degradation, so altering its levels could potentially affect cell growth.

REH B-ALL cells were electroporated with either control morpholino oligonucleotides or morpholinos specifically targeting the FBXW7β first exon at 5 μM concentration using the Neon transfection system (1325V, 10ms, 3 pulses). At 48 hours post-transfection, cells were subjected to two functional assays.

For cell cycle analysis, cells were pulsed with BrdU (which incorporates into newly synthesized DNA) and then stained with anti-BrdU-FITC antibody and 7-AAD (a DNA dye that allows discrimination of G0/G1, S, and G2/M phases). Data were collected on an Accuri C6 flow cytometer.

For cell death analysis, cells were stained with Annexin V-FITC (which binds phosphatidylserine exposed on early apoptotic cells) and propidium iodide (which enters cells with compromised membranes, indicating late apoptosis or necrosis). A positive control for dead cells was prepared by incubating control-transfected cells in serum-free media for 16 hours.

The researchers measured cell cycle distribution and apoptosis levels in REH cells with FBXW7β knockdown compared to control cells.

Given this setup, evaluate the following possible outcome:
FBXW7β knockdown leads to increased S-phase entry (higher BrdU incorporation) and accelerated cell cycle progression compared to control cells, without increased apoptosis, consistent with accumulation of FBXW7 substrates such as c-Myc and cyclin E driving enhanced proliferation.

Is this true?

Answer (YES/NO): NO